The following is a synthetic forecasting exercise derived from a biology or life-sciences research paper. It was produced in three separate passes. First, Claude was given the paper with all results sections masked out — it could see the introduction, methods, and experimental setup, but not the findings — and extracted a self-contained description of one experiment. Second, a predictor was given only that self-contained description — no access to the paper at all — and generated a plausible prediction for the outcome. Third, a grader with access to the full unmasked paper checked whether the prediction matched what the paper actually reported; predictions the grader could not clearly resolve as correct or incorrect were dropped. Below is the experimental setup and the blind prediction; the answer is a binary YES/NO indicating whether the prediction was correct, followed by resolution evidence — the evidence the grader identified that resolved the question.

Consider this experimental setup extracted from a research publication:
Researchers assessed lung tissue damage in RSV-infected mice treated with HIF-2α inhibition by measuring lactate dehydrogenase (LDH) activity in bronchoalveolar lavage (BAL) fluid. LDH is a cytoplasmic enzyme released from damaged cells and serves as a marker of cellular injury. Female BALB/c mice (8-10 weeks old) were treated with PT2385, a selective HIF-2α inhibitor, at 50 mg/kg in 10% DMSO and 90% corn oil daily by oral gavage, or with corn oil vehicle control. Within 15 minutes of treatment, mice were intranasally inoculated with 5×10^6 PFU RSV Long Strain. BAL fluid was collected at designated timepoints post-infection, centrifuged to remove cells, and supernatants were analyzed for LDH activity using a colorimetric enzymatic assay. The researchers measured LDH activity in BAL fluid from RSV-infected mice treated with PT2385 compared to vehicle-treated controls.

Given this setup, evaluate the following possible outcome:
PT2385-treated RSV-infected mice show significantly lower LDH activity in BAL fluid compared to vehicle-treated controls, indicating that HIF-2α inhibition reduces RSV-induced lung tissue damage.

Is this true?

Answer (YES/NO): NO